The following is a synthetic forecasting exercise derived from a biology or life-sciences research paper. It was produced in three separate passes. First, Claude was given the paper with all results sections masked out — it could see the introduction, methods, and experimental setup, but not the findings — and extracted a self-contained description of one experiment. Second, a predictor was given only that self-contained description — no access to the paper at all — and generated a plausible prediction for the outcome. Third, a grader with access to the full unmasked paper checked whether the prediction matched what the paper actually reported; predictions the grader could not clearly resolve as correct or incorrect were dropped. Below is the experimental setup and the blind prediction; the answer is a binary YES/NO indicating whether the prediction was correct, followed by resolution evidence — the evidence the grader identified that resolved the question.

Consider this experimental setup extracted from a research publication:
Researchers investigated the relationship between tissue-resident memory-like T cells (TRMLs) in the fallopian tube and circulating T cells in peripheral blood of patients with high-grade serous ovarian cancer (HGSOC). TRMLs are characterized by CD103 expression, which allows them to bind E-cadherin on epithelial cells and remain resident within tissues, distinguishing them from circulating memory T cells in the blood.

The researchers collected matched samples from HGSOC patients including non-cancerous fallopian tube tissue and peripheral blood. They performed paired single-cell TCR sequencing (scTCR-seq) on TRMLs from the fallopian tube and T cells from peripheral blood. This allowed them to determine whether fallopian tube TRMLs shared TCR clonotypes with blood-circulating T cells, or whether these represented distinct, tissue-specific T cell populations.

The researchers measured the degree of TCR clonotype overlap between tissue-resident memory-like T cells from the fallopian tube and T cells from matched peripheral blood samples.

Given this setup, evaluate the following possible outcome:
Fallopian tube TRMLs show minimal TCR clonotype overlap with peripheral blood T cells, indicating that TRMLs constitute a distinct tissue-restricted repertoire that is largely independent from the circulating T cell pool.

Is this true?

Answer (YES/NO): YES